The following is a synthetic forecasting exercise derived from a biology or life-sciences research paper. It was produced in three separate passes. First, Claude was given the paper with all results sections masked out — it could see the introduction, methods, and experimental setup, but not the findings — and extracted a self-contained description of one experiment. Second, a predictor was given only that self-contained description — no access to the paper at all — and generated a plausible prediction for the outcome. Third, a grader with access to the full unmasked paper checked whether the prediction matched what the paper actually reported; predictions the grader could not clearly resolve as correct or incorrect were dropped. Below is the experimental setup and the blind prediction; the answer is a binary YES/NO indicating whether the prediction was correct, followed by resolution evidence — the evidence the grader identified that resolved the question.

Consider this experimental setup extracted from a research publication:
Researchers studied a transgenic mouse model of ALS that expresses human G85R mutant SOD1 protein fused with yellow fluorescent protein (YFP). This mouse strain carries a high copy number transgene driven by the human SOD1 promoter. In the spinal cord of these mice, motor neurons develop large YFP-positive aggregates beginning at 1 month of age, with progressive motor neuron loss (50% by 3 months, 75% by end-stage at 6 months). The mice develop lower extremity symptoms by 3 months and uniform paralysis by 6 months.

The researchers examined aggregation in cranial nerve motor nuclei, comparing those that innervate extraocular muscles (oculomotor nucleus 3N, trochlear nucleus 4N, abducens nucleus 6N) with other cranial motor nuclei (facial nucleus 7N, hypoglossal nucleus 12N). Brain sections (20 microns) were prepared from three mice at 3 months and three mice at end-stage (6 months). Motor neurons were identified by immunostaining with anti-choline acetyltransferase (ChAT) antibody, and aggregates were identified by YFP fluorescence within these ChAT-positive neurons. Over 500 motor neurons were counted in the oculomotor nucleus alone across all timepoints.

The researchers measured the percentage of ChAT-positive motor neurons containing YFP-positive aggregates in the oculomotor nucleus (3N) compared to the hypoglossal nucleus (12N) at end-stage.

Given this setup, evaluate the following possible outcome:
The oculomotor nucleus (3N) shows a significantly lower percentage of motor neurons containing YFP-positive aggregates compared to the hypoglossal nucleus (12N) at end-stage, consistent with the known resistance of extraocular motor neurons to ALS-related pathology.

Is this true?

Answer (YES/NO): YES